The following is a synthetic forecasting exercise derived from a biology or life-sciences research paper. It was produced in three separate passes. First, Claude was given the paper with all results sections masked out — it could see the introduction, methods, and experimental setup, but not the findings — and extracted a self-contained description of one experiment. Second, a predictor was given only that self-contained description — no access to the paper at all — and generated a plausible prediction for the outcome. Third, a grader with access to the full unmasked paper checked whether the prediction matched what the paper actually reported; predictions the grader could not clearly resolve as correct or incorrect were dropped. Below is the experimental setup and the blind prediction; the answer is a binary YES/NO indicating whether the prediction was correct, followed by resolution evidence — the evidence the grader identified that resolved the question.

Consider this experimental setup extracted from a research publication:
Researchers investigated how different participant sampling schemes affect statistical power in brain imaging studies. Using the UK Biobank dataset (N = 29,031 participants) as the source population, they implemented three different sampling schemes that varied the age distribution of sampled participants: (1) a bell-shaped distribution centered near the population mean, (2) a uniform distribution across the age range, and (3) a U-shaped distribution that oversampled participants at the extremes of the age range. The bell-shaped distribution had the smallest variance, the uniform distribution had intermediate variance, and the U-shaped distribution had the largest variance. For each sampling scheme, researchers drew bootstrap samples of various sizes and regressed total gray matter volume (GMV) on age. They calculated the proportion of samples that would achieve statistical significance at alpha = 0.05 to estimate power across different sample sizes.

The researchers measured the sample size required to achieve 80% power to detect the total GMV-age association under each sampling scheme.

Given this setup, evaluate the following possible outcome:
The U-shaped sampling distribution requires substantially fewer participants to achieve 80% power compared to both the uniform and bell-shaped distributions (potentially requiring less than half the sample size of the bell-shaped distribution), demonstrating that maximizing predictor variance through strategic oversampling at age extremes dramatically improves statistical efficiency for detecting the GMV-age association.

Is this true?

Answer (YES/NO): YES